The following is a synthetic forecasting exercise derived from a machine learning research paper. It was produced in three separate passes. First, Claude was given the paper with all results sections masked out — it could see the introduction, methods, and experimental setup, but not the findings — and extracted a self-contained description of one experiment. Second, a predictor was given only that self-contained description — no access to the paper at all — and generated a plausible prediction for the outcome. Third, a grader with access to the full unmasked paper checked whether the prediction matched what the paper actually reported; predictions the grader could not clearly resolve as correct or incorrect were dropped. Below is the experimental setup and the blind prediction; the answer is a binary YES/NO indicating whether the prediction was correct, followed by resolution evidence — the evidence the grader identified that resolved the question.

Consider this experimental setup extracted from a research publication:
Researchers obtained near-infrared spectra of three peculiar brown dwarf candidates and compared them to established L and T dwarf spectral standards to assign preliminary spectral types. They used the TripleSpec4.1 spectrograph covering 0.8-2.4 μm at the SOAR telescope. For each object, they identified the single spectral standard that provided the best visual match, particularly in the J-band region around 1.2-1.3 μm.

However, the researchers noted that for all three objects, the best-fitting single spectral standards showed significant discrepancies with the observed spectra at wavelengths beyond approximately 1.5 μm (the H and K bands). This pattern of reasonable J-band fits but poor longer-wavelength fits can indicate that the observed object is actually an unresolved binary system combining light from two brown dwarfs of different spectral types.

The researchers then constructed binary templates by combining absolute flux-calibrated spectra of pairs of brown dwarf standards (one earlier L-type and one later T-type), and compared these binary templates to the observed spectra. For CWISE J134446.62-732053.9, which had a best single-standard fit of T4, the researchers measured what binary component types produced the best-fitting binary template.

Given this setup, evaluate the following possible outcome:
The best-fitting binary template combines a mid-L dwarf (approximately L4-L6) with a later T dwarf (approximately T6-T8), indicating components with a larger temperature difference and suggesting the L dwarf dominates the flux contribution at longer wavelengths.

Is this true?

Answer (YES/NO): NO